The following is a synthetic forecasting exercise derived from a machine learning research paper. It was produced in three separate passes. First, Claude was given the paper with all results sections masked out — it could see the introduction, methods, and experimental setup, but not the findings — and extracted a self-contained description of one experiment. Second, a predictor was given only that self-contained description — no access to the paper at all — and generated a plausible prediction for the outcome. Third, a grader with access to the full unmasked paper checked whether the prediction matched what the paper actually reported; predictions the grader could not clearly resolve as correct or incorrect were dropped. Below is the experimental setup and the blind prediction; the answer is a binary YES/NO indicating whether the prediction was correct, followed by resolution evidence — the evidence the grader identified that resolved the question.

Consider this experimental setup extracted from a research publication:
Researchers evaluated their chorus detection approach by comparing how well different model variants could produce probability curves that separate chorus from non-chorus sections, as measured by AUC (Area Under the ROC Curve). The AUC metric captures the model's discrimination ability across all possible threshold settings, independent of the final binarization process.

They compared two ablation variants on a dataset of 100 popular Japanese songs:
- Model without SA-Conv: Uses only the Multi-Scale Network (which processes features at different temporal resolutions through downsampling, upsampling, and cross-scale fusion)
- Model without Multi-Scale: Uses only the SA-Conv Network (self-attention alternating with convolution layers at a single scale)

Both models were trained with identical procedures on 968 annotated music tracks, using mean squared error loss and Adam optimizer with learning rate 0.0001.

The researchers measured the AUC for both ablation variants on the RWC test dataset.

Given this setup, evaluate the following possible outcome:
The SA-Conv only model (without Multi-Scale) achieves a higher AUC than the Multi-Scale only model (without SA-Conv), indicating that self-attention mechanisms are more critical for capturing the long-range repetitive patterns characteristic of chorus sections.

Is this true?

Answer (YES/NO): YES